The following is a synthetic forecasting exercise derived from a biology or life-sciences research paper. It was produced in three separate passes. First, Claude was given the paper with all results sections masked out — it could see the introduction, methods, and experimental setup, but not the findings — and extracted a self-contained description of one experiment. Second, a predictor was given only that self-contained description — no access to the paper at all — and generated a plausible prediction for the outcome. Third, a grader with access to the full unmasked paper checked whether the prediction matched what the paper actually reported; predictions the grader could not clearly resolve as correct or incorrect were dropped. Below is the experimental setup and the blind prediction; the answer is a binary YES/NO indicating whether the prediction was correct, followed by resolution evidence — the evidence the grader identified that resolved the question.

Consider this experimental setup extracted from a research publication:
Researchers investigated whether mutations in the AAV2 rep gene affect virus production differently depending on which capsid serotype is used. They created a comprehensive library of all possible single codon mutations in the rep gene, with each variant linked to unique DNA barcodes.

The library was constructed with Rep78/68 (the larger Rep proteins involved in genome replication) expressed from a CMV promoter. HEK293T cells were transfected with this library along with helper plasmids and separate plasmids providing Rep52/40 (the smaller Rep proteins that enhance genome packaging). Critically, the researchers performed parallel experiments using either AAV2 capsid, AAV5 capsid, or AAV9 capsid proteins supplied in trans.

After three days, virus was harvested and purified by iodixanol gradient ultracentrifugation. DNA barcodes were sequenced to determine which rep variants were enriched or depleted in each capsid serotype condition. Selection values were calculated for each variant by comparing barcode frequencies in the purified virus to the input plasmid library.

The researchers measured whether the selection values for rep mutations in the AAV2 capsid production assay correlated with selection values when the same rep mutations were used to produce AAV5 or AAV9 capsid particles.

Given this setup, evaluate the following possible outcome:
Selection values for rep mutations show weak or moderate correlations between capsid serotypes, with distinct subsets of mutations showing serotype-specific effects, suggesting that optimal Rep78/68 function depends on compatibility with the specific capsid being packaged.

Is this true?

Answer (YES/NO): NO